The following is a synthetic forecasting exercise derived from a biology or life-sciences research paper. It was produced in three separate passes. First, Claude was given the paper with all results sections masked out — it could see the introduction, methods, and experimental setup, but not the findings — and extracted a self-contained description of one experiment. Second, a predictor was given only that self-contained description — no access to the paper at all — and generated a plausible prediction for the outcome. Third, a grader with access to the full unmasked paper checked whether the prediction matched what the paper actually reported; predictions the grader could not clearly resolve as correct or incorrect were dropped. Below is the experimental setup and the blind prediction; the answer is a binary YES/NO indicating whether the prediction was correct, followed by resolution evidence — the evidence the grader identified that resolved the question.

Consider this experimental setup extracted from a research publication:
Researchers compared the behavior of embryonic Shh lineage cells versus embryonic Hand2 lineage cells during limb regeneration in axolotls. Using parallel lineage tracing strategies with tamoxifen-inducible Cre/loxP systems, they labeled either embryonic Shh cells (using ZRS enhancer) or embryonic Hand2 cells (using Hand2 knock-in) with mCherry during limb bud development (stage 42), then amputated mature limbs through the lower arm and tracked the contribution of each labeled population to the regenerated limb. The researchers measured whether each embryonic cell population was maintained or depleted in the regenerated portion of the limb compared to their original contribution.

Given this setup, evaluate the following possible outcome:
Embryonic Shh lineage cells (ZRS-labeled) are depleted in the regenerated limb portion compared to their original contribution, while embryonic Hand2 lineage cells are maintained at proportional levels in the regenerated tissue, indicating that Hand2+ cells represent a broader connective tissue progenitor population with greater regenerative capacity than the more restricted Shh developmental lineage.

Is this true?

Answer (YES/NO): YES